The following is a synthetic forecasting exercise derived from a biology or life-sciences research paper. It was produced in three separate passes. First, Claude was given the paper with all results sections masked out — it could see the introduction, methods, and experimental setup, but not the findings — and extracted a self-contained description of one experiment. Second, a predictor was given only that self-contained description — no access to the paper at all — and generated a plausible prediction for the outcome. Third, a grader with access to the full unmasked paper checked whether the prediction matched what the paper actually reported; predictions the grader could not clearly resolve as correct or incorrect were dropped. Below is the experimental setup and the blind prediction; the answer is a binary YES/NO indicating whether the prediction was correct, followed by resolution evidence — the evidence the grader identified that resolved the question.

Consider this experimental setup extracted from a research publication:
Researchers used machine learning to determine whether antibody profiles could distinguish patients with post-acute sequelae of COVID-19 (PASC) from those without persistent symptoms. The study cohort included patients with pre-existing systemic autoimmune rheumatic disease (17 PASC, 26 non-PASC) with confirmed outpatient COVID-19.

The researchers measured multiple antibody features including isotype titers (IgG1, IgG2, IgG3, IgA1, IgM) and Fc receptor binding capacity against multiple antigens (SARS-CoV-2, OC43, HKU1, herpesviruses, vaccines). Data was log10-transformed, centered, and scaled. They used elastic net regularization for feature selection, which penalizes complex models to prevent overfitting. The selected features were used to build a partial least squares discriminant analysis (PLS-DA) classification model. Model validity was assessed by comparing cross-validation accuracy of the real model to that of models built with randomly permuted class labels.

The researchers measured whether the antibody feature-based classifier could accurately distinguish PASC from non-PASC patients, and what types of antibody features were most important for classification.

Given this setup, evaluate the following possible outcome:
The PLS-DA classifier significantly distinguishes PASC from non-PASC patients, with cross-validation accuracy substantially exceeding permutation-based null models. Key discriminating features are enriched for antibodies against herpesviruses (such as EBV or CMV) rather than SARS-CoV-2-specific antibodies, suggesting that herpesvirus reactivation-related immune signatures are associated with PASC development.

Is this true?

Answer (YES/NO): NO